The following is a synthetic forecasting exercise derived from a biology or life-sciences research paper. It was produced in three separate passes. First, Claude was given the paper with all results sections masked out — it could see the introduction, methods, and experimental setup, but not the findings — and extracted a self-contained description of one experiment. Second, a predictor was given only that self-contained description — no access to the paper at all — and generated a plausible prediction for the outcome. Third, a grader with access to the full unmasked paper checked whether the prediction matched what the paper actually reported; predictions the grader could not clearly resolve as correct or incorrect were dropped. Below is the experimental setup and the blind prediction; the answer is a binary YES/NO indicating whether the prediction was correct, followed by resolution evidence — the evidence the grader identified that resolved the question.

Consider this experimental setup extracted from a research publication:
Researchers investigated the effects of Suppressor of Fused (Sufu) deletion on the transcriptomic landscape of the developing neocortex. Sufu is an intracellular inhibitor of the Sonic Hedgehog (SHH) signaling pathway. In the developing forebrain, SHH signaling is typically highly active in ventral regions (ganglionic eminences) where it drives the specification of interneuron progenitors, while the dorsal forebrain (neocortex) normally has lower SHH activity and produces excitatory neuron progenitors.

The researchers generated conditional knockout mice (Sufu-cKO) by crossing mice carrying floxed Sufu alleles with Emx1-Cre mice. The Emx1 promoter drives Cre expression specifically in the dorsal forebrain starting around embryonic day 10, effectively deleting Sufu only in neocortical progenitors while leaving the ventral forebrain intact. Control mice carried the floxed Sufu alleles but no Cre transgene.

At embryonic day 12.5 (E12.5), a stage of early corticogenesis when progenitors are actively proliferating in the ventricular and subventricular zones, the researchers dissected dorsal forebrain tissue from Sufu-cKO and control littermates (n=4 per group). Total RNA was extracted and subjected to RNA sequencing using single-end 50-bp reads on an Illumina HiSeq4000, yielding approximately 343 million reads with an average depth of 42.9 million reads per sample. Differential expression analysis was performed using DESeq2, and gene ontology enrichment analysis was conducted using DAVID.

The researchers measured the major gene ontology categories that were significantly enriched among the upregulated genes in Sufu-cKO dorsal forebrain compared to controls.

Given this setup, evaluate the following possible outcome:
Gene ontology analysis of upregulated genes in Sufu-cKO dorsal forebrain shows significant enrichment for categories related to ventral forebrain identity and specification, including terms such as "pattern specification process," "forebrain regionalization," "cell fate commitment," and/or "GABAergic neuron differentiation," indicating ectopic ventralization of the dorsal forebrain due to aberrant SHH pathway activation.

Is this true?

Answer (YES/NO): NO